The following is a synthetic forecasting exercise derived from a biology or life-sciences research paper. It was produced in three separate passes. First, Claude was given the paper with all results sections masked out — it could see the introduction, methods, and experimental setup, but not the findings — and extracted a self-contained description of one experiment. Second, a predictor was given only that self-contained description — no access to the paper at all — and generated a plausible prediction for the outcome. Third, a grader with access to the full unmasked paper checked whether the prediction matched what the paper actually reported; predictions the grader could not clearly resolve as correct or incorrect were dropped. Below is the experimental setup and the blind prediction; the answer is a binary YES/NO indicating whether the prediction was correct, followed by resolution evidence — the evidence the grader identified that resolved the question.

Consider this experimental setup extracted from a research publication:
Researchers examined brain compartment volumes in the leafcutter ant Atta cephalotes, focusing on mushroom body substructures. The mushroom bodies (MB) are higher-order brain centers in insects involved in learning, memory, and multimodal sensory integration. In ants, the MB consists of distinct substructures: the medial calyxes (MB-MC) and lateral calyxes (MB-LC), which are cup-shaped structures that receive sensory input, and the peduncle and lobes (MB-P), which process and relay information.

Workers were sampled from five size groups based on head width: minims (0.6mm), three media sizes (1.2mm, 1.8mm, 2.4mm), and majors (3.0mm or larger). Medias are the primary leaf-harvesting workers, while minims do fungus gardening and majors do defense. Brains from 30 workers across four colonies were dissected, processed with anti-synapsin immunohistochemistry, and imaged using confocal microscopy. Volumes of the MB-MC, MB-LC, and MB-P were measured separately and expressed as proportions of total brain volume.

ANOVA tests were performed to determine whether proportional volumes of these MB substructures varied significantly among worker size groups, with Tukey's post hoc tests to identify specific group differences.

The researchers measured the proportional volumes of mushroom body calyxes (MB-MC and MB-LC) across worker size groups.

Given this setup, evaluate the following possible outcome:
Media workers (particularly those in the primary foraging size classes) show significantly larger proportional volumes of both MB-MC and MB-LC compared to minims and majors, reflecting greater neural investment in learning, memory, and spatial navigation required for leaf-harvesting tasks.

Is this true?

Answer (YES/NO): NO